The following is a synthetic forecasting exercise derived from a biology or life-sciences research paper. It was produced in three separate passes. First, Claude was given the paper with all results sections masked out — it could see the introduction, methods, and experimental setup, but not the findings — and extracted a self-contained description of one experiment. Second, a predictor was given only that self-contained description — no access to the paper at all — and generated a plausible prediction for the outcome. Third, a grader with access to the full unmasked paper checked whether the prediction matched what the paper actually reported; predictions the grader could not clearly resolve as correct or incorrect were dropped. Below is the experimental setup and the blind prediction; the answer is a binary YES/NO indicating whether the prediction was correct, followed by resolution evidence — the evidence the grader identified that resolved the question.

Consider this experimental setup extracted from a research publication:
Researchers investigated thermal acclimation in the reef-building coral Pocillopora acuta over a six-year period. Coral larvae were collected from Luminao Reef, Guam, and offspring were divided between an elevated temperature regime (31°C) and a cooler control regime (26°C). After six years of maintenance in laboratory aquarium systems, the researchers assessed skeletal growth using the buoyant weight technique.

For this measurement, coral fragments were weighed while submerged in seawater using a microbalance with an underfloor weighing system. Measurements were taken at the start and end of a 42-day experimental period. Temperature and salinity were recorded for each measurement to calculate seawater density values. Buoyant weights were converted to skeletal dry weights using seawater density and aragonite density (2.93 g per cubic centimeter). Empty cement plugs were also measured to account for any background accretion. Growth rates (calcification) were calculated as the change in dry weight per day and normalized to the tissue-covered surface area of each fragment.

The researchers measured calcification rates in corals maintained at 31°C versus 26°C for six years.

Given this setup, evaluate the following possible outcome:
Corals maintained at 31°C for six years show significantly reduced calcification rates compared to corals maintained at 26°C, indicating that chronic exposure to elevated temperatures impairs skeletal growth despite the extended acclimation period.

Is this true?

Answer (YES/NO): YES